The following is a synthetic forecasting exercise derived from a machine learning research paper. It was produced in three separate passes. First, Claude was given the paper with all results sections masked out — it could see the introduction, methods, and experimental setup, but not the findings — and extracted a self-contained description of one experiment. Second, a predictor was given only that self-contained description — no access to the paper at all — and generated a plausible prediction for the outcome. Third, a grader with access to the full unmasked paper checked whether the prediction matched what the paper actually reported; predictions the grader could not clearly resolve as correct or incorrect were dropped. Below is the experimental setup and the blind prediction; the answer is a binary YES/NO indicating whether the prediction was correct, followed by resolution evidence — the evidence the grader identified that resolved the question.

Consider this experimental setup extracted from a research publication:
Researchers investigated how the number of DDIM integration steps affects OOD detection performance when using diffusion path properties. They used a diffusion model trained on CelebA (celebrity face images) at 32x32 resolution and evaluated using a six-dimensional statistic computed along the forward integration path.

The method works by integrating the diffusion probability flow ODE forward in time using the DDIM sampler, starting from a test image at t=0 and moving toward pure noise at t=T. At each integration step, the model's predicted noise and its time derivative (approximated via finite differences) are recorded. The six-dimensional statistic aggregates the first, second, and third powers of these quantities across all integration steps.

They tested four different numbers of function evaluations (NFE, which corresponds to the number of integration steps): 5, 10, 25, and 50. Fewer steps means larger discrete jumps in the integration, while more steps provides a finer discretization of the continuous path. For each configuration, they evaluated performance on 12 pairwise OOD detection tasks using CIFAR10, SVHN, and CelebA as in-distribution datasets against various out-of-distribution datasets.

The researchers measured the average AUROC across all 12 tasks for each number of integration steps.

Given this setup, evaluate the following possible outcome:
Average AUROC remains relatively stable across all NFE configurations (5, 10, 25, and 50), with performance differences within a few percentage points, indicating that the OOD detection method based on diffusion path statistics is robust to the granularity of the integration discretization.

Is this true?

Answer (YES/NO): YES